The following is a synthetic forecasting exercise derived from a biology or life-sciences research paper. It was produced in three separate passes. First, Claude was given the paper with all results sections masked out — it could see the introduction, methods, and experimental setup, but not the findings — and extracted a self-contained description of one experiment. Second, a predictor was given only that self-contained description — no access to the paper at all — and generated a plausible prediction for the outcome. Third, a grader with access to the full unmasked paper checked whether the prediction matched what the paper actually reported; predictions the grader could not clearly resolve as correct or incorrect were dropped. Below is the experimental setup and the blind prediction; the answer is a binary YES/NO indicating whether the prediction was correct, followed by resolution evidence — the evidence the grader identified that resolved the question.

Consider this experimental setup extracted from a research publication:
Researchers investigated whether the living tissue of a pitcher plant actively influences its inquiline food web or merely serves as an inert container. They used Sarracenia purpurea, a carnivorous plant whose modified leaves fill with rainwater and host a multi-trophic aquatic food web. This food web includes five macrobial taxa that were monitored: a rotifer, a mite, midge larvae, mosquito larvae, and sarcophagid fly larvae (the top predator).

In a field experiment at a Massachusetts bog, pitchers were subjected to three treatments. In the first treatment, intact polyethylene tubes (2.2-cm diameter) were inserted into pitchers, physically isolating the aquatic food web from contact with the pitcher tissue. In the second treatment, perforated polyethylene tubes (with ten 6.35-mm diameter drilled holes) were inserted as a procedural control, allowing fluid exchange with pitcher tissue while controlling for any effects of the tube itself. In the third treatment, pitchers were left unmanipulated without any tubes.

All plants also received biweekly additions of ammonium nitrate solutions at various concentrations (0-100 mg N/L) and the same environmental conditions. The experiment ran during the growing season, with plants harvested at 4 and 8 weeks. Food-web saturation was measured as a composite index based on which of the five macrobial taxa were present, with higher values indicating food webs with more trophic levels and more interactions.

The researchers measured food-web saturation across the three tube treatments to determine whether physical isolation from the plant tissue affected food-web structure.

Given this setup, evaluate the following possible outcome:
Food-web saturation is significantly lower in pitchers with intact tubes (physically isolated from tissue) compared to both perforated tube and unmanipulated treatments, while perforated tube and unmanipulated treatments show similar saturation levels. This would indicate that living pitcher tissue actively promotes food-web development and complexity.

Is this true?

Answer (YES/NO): YES